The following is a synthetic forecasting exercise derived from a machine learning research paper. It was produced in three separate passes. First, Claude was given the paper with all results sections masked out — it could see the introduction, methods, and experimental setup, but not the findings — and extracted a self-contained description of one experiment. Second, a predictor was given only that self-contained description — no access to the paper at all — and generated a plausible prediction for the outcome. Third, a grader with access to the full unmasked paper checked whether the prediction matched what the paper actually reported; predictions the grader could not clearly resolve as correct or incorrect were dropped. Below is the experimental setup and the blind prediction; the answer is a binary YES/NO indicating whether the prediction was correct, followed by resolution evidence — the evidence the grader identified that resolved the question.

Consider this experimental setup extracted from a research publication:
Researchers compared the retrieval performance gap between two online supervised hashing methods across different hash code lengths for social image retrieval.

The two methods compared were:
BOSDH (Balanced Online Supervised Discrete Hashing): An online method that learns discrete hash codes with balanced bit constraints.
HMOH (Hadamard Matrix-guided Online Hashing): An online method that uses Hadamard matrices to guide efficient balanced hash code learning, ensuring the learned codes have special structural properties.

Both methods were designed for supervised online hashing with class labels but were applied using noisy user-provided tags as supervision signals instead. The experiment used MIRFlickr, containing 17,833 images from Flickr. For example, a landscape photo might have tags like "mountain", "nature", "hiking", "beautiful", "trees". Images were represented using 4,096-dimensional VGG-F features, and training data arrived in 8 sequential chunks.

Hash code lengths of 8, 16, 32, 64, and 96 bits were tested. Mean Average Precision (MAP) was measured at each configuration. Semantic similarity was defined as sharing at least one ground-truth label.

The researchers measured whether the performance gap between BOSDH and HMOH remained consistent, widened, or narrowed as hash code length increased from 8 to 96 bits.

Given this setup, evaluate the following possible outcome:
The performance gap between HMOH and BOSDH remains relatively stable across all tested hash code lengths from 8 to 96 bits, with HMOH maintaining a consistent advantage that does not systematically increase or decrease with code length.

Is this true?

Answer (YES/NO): NO